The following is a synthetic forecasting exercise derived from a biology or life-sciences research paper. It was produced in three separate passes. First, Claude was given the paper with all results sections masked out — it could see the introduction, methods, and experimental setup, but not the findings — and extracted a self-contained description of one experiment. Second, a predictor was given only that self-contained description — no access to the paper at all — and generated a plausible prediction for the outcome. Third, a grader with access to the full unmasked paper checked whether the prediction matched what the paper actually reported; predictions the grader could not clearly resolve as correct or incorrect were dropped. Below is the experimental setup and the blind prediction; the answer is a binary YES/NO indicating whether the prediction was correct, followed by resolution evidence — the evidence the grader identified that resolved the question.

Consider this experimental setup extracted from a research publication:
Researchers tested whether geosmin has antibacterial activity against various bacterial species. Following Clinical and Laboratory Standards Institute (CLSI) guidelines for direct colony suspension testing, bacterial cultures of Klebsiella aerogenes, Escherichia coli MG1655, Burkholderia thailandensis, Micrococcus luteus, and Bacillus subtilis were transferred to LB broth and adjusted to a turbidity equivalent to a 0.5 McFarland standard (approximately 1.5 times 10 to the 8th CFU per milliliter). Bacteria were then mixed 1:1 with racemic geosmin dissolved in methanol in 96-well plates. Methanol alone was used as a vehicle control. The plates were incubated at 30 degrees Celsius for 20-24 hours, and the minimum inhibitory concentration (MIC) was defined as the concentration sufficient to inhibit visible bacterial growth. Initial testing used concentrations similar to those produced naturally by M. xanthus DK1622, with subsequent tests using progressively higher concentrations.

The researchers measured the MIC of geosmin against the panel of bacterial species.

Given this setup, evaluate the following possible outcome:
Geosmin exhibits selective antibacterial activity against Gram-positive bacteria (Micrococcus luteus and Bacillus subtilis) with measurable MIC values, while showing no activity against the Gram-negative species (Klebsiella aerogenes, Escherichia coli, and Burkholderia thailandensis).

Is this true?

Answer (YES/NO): NO